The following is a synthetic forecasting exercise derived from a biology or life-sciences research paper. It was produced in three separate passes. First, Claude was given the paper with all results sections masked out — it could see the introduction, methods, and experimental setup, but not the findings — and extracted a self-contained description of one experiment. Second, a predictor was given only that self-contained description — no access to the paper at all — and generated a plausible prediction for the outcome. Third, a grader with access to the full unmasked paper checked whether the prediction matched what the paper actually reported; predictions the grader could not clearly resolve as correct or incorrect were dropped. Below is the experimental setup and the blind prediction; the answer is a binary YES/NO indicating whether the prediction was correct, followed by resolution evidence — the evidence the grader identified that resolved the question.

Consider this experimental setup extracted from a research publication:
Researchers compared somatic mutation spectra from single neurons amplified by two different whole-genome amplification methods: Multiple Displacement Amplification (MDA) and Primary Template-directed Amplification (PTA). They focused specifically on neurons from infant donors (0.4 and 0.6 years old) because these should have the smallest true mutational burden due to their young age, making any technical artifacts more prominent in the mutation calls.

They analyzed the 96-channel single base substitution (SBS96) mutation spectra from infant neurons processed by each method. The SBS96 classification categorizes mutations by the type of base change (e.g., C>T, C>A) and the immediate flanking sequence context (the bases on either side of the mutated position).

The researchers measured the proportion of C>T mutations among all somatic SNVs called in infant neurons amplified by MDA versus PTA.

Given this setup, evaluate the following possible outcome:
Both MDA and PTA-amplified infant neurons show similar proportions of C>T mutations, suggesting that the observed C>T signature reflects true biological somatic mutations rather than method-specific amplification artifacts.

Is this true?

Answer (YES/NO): NO